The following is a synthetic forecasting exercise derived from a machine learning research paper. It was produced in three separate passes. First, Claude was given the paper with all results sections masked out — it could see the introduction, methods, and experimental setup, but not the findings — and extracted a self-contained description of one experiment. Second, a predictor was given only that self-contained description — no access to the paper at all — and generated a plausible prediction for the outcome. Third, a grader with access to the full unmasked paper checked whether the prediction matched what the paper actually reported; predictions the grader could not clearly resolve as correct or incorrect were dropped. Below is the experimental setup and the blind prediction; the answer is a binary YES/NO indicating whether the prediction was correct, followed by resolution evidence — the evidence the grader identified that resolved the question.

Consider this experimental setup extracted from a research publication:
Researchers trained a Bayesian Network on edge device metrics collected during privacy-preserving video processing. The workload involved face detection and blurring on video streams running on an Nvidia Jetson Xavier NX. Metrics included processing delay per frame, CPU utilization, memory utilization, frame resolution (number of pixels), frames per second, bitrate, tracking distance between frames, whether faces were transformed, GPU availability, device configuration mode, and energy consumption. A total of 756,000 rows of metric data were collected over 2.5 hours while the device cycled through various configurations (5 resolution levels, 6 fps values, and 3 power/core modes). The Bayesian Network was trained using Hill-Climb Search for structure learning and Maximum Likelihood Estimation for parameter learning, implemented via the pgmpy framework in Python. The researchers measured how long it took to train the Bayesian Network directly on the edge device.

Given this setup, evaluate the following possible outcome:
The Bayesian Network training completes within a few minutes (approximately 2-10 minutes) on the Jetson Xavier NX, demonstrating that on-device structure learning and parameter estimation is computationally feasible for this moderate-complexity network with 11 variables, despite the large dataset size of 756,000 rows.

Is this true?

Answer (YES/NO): NO